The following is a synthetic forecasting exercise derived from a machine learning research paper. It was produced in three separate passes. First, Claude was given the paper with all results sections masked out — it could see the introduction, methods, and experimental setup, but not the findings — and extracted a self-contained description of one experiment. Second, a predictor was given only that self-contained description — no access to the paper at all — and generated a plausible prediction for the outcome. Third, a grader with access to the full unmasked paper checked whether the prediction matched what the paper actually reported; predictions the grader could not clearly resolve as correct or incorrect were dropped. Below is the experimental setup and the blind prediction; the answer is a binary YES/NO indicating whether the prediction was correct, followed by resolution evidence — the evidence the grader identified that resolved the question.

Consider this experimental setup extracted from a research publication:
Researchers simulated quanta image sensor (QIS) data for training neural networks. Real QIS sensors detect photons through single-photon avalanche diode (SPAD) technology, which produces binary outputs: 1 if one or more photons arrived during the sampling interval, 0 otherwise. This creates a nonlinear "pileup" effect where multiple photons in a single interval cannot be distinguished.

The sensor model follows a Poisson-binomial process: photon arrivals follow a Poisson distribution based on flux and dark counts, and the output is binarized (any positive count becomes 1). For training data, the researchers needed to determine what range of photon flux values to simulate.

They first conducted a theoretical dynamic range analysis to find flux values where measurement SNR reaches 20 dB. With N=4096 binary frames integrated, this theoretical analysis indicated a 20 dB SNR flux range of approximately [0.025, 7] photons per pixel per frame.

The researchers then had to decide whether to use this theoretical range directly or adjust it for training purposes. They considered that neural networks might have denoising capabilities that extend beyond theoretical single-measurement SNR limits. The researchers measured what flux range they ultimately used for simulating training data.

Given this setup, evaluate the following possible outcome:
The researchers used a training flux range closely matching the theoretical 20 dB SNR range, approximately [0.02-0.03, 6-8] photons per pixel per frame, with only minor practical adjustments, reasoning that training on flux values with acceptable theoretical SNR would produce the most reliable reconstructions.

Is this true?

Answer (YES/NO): NO